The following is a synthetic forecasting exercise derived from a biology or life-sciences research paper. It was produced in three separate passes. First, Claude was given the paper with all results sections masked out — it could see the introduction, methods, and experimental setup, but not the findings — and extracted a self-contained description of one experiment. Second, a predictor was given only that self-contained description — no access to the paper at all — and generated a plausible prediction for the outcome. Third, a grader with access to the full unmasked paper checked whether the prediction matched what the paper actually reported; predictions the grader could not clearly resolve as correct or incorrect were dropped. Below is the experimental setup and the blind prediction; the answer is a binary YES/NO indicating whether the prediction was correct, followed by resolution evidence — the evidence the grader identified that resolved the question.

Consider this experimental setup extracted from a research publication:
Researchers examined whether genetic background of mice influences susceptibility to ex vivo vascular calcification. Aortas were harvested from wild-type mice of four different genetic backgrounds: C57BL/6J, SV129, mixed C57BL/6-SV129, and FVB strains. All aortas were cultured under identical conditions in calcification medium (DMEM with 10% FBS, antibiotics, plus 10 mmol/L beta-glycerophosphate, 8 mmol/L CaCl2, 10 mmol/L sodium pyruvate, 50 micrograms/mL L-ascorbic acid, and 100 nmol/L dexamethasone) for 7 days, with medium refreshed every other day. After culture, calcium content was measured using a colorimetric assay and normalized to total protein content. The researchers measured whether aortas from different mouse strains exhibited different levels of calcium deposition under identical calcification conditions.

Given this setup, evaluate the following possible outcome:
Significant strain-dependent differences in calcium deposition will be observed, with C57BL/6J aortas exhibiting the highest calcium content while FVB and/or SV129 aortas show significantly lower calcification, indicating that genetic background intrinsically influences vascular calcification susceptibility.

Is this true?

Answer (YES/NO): NO